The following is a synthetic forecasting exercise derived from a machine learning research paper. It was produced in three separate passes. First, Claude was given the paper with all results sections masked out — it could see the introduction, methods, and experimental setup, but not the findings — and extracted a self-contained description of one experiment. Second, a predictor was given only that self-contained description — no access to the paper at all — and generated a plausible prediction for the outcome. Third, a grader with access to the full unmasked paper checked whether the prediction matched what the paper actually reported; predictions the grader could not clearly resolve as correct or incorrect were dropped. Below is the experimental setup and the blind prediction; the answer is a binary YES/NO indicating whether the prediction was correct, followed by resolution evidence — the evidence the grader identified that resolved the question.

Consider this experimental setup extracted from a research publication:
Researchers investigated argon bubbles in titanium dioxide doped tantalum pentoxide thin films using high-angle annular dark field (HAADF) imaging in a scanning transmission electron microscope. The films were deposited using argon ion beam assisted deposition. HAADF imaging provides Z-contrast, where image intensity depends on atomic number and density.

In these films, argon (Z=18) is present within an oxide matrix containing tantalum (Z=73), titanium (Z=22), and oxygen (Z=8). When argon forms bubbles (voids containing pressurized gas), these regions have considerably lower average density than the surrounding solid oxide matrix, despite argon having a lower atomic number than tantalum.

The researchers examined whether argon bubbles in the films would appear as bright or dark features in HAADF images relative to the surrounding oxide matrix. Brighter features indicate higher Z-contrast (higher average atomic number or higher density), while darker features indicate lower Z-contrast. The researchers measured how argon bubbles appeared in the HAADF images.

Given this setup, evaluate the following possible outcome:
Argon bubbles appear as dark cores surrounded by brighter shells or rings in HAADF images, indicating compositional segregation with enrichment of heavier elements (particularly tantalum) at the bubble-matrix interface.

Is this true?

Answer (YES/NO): NO